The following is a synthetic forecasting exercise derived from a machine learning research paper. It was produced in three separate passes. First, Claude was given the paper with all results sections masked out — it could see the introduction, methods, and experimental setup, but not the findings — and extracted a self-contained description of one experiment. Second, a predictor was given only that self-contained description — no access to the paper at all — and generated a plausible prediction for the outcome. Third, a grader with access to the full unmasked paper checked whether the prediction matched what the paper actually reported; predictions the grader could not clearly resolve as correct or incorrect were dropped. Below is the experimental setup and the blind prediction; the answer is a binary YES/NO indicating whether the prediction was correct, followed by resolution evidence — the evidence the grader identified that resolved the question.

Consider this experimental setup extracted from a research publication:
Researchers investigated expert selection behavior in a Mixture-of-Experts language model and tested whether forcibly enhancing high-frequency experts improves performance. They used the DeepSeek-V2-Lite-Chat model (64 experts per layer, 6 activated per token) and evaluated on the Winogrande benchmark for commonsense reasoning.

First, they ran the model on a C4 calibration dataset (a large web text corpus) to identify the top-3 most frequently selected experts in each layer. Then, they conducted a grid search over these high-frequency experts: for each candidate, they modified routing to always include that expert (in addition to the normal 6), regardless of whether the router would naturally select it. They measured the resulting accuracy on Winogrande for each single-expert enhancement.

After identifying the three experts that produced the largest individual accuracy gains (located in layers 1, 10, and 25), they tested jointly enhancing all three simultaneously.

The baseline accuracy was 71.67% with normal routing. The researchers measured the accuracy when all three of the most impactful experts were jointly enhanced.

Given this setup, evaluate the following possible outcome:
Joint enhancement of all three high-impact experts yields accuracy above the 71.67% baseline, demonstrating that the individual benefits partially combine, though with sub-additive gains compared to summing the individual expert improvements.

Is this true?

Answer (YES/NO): YES